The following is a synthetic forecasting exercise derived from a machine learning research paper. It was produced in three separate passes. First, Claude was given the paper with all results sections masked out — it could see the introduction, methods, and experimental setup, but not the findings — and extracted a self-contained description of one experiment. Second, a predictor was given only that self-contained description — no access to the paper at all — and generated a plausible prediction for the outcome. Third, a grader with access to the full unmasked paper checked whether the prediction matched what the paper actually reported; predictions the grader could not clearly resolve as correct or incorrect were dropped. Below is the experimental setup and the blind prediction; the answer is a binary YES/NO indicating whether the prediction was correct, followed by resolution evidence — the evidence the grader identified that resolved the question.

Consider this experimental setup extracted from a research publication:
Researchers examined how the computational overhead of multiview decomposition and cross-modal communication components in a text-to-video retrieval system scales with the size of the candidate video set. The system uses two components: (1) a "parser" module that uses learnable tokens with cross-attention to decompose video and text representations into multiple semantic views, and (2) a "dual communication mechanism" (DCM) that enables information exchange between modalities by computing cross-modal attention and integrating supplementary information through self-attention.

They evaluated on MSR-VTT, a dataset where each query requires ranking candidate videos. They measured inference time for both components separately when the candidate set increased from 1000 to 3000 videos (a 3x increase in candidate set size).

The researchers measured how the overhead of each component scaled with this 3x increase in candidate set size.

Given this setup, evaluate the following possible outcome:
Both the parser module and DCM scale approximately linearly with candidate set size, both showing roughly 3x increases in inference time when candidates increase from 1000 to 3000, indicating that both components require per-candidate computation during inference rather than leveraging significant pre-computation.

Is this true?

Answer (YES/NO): YES